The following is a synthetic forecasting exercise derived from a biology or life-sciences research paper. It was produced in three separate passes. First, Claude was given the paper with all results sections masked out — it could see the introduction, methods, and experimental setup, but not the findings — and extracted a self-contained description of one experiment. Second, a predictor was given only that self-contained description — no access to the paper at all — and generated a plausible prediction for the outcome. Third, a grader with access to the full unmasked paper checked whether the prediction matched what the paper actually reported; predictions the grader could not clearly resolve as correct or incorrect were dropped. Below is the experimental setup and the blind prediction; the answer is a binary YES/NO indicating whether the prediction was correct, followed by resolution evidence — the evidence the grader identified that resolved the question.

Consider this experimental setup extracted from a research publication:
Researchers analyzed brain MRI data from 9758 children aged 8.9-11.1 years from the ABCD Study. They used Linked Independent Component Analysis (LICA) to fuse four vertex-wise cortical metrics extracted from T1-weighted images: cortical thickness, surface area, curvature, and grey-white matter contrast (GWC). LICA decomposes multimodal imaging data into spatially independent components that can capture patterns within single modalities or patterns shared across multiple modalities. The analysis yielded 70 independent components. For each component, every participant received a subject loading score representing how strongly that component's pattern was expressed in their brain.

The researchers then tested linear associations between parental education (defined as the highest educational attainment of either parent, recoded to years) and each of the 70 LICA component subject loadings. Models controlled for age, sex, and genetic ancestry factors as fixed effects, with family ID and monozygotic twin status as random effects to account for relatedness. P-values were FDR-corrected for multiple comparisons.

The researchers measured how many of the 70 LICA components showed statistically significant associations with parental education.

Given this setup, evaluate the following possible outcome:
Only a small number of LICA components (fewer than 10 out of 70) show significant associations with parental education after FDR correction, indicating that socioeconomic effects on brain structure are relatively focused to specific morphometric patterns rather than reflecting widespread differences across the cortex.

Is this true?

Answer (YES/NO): NO